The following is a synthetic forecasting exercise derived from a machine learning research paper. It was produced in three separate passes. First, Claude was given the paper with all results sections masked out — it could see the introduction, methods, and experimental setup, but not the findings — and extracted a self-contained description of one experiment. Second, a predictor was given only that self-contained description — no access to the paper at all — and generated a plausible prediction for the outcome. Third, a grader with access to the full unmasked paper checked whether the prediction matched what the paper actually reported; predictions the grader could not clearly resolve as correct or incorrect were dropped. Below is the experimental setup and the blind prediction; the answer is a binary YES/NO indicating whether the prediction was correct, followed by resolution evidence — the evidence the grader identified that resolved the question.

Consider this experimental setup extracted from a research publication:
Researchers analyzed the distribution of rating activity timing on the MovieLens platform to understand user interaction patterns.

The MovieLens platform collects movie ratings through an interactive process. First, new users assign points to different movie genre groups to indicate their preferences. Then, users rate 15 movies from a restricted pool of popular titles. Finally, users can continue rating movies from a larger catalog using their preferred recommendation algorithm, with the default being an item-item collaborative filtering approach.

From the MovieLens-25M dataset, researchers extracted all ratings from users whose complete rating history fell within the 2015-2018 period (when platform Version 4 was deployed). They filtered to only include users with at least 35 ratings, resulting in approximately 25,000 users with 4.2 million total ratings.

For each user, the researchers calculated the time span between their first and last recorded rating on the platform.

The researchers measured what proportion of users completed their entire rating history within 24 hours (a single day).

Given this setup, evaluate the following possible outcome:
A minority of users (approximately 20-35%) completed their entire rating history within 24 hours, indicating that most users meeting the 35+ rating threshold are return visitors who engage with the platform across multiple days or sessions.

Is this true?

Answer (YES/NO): NO